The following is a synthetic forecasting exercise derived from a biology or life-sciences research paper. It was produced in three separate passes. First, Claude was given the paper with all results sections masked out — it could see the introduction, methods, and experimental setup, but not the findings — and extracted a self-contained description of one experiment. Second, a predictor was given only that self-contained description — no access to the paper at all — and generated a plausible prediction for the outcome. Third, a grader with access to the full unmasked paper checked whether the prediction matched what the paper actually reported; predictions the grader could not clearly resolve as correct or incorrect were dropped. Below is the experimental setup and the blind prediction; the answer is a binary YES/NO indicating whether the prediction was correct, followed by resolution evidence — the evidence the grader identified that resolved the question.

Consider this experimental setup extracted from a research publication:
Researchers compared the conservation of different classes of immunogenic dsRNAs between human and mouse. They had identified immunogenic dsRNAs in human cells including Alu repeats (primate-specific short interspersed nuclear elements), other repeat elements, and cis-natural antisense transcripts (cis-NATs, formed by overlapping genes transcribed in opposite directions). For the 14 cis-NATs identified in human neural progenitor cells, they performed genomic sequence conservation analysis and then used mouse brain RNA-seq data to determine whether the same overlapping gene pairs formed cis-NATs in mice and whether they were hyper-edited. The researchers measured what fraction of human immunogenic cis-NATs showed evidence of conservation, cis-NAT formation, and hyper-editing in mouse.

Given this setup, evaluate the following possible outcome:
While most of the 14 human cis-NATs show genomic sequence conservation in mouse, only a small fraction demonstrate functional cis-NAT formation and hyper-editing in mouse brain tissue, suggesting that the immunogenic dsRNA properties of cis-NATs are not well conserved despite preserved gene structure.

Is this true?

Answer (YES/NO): NO